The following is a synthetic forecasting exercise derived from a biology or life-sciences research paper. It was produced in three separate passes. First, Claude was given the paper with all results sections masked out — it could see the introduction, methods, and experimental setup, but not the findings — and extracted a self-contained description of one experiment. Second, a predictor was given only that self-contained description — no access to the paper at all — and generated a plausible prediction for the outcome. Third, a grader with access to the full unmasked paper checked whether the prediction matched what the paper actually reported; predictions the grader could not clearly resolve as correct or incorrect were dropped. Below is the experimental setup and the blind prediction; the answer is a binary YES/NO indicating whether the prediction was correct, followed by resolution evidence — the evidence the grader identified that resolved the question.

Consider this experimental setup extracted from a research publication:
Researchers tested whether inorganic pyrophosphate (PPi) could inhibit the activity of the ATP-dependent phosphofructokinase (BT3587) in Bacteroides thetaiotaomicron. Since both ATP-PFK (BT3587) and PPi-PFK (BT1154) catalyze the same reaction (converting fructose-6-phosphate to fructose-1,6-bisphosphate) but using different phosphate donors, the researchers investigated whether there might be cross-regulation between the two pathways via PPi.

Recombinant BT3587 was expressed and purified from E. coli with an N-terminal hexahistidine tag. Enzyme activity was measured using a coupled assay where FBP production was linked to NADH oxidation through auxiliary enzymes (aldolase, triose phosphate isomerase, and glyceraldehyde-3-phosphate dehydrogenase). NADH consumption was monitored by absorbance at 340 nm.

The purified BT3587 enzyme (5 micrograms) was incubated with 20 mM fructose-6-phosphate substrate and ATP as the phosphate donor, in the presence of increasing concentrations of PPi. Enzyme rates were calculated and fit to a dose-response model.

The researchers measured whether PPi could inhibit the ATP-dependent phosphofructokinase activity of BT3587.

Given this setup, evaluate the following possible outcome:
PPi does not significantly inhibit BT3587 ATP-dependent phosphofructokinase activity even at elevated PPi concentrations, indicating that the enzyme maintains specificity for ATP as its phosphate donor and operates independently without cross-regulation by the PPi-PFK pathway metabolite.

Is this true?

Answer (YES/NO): NO